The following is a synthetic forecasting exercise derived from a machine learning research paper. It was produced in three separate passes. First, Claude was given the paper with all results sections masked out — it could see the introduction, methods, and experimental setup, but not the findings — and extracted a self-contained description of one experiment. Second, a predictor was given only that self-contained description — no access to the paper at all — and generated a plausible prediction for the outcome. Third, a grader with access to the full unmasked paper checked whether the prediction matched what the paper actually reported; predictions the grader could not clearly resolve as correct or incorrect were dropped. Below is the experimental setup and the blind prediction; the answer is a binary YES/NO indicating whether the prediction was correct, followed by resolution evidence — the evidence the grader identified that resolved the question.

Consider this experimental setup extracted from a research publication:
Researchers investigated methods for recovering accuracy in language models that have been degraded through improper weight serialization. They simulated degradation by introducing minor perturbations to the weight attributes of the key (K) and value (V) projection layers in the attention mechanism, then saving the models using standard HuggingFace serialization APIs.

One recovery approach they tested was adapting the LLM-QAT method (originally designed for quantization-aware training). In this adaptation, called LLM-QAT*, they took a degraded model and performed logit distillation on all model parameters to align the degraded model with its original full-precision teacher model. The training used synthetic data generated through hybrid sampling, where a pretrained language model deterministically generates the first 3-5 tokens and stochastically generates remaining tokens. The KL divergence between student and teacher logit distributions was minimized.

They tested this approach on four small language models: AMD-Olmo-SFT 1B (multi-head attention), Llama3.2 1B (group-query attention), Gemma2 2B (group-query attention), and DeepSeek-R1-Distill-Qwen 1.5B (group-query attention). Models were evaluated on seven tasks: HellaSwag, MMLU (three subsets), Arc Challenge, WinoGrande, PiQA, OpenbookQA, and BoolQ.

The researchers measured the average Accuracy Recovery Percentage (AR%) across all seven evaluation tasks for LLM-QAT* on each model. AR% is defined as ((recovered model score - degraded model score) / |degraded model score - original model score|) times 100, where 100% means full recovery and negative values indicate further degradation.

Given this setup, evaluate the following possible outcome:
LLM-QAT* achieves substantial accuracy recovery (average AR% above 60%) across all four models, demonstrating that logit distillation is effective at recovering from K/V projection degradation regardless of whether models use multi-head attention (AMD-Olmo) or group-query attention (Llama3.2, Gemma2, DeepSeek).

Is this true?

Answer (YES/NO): NO